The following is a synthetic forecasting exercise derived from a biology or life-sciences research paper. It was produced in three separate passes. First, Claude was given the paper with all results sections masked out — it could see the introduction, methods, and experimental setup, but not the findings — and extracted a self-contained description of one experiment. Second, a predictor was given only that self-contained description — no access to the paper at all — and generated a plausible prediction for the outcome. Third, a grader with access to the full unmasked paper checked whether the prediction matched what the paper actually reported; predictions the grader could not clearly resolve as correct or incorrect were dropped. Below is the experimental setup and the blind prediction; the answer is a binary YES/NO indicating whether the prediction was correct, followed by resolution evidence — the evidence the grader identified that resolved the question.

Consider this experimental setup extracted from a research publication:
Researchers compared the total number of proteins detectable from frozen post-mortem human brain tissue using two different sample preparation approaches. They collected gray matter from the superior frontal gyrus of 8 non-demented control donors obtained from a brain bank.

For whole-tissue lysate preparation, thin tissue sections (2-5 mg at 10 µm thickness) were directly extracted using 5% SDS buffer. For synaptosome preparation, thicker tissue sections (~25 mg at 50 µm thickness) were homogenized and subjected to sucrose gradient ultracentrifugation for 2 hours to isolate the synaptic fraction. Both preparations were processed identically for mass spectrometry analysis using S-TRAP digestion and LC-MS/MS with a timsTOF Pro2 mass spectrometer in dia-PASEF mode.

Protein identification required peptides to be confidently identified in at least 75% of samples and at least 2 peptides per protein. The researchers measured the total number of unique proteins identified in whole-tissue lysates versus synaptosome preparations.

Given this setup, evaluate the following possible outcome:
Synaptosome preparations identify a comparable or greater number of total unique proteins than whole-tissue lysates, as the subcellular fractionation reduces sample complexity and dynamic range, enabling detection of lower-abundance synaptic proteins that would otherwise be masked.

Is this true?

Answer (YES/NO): NO